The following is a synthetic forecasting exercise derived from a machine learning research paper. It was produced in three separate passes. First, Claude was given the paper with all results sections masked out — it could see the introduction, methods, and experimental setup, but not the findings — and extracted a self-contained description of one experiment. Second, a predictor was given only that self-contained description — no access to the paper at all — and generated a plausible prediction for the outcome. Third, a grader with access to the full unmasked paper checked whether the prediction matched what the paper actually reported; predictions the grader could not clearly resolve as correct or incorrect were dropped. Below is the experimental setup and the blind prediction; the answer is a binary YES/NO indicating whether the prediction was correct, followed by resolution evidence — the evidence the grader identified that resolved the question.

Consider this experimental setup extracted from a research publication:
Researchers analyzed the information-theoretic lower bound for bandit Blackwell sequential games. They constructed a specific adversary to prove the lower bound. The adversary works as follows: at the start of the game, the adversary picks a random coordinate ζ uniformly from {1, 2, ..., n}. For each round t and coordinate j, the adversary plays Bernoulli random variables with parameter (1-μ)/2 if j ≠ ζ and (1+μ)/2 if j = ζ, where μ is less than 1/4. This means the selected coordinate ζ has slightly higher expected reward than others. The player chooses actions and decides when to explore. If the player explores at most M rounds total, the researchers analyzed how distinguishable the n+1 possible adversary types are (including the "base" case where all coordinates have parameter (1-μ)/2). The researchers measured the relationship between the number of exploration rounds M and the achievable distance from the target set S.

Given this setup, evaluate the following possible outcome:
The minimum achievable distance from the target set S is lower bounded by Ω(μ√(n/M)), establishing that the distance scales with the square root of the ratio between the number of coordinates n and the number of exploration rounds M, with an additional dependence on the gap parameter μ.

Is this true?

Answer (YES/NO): NO